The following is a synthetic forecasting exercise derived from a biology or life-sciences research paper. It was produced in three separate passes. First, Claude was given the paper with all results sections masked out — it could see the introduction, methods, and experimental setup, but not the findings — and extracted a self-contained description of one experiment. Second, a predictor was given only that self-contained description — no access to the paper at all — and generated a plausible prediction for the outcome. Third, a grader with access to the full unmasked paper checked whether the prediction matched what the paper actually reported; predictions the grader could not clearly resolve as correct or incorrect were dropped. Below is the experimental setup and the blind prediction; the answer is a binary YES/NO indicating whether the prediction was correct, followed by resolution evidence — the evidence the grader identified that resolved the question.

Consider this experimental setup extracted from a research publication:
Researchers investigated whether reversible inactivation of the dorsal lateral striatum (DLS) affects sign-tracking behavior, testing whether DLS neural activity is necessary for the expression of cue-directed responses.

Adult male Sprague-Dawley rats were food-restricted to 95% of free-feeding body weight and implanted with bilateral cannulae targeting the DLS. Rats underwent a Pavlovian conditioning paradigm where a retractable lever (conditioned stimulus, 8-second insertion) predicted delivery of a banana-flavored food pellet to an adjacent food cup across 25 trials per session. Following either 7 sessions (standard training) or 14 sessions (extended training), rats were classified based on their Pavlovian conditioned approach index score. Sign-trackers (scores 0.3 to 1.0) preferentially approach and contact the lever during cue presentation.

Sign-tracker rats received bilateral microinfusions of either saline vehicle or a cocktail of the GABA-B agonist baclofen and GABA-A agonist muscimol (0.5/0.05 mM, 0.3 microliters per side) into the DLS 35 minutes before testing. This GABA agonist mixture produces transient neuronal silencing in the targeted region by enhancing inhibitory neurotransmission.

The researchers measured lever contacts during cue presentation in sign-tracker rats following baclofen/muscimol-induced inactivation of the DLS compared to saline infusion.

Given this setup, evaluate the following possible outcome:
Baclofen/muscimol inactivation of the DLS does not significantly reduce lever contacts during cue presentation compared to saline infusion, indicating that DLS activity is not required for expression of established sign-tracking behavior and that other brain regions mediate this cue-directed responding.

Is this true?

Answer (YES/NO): YES